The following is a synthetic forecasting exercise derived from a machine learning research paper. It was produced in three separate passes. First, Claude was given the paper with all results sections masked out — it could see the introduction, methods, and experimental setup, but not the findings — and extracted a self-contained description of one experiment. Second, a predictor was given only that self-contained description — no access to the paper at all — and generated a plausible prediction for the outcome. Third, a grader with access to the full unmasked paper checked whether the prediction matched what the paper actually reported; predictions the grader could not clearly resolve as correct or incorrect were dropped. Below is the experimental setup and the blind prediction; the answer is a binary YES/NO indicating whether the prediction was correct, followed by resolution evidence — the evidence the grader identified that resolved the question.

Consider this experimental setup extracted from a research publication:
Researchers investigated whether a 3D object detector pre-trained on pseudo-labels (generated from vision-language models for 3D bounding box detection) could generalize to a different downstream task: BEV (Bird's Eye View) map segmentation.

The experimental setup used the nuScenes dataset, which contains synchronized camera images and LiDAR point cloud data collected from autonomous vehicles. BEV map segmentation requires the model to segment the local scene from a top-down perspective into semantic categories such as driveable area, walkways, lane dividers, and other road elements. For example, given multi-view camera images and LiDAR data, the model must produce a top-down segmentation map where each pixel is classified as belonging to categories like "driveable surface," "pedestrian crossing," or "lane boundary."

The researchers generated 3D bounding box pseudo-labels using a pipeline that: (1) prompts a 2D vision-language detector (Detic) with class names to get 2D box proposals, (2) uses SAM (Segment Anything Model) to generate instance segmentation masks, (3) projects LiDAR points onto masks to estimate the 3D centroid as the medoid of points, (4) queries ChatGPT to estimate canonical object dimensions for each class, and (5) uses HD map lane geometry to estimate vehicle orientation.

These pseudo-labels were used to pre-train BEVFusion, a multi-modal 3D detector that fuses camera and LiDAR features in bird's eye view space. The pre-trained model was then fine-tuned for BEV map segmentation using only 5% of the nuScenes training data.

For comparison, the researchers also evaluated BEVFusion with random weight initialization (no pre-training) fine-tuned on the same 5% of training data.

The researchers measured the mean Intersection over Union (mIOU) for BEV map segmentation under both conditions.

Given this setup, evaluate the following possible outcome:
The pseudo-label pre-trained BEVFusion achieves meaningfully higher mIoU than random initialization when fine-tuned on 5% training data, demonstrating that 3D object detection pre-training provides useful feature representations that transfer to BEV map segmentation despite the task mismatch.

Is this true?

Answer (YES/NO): NO